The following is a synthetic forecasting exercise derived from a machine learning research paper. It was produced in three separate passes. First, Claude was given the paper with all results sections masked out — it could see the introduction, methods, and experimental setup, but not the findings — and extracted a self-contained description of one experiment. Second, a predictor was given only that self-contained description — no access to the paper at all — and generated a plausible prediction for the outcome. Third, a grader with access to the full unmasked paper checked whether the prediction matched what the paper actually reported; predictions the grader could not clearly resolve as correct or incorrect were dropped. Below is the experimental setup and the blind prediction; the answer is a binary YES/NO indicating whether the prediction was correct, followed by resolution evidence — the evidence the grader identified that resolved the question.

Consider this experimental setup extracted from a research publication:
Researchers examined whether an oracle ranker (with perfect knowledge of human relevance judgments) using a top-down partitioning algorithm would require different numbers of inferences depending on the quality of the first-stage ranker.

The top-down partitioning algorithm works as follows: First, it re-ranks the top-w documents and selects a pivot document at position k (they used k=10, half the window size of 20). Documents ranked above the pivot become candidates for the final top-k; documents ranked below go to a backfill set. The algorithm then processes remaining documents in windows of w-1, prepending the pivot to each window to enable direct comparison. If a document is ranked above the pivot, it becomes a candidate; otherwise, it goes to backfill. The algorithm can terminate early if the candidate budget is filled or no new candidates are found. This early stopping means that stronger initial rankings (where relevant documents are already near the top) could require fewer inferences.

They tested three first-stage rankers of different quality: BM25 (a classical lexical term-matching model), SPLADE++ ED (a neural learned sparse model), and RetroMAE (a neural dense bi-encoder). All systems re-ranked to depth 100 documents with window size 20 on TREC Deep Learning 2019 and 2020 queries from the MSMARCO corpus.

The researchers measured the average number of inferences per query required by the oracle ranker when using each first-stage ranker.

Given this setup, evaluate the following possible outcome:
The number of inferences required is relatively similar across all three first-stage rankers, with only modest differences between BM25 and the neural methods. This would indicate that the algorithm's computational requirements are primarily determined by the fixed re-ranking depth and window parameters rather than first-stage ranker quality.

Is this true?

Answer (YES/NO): NO